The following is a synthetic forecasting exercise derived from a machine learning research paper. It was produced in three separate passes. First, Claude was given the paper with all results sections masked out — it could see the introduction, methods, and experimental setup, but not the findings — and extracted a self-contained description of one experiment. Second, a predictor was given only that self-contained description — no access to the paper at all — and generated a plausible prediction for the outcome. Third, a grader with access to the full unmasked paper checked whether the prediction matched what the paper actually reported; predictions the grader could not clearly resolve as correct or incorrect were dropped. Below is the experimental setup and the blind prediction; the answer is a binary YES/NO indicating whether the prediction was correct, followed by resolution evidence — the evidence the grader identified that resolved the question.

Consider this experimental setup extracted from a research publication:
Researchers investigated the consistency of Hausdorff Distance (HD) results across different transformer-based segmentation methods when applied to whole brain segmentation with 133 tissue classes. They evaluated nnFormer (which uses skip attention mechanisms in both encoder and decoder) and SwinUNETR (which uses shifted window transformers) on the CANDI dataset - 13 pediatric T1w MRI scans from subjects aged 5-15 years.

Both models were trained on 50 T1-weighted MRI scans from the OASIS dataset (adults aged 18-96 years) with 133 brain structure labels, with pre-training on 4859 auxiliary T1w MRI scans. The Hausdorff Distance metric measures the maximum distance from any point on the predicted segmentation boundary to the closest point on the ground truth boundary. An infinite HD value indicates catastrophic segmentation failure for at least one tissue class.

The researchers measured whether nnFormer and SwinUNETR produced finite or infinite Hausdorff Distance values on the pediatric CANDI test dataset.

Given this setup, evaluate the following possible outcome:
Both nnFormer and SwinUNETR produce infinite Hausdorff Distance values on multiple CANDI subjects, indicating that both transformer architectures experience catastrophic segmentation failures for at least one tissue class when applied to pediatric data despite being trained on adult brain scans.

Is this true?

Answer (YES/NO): NO